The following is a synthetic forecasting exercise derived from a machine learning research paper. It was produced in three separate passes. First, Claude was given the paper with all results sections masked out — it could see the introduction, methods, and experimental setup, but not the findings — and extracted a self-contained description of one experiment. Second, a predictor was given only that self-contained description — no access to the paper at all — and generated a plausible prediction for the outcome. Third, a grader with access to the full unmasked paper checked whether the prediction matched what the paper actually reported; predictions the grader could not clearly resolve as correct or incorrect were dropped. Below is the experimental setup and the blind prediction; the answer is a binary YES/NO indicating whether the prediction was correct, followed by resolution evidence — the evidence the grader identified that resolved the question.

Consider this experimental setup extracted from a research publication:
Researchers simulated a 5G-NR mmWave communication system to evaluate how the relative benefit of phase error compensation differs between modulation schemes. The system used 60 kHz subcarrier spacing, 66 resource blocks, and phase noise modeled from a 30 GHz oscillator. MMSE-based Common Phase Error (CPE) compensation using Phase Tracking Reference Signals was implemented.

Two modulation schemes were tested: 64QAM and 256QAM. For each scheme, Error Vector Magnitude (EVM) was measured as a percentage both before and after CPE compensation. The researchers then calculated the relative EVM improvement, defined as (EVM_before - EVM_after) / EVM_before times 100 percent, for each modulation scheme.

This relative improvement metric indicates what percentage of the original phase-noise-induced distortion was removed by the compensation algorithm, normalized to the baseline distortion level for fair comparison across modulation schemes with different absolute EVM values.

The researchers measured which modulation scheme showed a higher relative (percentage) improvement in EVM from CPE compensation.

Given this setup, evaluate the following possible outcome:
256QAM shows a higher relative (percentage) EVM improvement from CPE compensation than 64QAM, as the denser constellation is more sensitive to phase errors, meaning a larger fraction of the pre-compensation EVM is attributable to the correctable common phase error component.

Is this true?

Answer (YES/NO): NO